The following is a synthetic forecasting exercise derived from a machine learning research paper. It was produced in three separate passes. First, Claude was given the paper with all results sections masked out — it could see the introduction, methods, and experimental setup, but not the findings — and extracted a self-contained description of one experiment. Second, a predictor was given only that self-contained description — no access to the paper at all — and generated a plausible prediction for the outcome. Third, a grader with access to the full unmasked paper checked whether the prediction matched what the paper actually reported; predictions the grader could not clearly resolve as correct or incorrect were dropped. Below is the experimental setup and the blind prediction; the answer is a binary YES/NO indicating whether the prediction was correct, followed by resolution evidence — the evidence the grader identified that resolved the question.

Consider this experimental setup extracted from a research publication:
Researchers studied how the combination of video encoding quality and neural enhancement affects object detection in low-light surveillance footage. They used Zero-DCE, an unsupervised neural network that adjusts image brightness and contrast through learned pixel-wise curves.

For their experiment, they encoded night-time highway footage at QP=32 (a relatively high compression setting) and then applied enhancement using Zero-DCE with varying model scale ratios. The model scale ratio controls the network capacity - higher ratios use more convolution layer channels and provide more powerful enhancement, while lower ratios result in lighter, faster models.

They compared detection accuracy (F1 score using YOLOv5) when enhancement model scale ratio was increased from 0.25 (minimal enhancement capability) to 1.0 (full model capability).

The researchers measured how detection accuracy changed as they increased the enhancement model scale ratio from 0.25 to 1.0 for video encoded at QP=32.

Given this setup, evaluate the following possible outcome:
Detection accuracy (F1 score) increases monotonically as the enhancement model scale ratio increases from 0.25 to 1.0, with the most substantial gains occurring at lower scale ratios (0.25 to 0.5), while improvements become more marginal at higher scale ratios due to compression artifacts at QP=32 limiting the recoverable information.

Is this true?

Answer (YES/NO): NO